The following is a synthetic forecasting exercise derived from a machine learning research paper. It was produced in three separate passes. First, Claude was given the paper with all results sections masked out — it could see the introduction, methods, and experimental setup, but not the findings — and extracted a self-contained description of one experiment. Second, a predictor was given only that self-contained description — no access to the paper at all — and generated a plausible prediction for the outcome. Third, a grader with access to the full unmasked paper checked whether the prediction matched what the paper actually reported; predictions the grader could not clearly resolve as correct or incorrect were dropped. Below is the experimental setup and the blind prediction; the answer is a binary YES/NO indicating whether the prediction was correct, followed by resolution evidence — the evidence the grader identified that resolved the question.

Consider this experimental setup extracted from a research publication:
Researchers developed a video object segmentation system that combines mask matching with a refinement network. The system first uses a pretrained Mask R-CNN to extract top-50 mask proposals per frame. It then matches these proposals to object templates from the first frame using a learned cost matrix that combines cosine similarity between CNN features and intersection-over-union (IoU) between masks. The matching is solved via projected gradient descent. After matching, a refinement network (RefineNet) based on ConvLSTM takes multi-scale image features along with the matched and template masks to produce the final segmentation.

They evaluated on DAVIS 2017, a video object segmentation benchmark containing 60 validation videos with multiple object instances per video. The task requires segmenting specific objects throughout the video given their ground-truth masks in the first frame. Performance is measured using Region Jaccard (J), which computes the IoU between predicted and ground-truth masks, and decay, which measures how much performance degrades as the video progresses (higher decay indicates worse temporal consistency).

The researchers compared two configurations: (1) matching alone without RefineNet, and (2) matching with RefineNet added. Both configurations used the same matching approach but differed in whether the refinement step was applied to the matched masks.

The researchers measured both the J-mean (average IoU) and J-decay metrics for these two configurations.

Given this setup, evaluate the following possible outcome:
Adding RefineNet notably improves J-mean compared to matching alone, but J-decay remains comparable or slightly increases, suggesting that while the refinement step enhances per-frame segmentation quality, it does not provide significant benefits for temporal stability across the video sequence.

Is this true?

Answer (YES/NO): NO